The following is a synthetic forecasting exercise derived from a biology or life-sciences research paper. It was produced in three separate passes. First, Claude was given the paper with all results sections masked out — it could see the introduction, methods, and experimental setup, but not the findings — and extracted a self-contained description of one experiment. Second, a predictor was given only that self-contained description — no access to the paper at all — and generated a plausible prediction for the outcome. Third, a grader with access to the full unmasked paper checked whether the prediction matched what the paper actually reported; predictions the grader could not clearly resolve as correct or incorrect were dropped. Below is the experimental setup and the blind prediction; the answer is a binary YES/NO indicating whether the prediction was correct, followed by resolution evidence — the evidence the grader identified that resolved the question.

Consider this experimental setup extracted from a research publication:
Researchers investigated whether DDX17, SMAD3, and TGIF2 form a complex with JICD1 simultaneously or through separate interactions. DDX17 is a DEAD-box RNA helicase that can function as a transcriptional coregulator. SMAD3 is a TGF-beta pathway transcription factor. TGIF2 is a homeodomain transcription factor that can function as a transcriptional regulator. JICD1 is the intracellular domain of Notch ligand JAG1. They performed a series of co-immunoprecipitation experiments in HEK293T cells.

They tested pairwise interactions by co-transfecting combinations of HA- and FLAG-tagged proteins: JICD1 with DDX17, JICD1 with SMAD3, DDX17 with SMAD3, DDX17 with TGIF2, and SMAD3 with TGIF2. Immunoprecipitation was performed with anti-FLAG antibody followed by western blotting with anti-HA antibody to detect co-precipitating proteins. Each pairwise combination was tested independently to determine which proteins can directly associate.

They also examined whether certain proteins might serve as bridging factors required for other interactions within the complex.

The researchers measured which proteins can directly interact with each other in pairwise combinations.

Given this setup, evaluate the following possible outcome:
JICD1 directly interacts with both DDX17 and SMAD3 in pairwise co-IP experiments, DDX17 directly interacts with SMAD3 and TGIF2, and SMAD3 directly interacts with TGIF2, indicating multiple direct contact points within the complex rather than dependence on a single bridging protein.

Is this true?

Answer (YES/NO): NO